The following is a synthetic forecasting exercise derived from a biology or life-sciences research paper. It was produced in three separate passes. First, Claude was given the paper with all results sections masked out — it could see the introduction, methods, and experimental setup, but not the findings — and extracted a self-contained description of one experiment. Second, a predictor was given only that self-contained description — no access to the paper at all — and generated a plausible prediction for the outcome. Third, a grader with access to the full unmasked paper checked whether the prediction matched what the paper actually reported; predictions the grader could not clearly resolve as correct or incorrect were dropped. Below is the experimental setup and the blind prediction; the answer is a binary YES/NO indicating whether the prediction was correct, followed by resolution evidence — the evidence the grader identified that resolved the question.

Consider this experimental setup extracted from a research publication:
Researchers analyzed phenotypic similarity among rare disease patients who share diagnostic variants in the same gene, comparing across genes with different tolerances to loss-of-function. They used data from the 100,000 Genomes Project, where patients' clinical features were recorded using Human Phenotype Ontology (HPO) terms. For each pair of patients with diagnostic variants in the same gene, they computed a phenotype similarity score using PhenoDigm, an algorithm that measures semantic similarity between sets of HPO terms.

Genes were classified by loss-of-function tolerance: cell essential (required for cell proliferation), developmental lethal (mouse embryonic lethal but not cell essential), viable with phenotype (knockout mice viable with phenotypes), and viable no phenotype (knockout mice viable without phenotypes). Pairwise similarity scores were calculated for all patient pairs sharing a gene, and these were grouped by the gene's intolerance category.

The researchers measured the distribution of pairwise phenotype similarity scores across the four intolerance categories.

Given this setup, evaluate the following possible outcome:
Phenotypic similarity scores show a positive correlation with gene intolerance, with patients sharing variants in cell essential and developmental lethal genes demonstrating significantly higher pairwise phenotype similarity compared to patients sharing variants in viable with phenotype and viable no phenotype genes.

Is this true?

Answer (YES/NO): NO